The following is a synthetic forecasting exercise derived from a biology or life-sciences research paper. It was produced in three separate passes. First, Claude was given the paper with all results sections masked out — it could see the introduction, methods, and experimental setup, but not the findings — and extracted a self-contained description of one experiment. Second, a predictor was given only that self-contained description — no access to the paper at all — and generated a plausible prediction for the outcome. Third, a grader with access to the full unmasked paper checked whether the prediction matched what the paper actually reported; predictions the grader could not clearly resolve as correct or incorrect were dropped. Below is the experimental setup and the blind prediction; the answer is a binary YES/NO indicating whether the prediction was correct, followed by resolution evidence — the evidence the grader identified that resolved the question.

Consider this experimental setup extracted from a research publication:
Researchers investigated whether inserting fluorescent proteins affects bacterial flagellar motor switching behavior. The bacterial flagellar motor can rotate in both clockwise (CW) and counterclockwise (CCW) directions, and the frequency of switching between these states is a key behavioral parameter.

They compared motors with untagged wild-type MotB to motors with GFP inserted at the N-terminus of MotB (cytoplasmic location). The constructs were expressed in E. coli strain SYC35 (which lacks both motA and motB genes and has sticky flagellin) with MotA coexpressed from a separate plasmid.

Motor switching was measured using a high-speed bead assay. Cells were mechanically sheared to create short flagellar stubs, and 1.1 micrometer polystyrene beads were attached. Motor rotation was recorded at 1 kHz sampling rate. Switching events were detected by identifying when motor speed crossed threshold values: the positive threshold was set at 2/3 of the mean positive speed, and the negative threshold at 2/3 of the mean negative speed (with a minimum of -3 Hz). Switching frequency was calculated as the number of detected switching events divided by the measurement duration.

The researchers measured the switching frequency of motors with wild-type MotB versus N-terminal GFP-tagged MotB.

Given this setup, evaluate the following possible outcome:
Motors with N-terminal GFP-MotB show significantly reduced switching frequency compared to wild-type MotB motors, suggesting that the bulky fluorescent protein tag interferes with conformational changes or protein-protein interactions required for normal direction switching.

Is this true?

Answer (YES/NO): YES